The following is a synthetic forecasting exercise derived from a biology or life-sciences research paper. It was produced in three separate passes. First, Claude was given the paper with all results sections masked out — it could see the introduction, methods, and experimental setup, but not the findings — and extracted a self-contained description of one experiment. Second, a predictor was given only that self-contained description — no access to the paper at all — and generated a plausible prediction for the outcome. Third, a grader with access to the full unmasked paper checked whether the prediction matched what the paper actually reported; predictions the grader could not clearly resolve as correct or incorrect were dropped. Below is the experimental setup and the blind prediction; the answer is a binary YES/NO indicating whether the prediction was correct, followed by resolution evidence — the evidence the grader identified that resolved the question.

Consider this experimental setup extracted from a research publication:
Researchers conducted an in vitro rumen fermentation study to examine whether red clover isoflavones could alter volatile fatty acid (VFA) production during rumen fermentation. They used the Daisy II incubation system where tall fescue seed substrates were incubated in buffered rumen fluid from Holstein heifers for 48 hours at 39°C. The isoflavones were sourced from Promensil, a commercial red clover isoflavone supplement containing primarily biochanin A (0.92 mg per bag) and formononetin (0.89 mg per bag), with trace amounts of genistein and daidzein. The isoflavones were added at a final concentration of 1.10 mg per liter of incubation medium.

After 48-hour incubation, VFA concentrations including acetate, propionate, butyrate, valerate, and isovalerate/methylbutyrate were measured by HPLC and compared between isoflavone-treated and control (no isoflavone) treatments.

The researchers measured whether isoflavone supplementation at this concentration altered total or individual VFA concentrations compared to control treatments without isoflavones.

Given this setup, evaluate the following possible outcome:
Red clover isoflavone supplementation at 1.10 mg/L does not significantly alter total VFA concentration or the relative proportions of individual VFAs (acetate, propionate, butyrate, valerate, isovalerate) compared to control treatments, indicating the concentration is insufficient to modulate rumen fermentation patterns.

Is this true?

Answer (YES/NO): YES